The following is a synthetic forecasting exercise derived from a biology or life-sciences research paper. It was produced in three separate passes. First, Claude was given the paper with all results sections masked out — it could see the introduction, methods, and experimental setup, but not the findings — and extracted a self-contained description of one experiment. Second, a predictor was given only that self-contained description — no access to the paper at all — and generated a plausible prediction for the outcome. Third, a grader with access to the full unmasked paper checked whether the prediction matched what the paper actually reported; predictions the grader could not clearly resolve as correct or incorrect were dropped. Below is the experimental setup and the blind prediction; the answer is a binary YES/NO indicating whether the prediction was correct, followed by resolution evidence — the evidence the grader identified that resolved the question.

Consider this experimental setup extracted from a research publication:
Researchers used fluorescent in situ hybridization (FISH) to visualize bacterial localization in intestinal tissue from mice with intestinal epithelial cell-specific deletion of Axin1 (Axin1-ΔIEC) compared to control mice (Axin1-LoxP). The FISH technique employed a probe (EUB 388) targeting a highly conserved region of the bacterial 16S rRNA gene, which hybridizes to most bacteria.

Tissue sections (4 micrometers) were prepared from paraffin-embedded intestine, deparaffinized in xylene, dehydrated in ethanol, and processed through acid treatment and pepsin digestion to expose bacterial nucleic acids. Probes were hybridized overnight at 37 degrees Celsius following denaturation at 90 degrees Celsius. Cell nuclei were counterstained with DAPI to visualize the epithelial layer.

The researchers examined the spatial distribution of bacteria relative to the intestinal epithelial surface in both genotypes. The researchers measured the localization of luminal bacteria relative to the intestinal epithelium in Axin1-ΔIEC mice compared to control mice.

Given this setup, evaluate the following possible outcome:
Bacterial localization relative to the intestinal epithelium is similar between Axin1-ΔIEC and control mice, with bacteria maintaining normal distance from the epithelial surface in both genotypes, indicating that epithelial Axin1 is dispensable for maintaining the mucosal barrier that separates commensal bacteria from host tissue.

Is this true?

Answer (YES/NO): NO